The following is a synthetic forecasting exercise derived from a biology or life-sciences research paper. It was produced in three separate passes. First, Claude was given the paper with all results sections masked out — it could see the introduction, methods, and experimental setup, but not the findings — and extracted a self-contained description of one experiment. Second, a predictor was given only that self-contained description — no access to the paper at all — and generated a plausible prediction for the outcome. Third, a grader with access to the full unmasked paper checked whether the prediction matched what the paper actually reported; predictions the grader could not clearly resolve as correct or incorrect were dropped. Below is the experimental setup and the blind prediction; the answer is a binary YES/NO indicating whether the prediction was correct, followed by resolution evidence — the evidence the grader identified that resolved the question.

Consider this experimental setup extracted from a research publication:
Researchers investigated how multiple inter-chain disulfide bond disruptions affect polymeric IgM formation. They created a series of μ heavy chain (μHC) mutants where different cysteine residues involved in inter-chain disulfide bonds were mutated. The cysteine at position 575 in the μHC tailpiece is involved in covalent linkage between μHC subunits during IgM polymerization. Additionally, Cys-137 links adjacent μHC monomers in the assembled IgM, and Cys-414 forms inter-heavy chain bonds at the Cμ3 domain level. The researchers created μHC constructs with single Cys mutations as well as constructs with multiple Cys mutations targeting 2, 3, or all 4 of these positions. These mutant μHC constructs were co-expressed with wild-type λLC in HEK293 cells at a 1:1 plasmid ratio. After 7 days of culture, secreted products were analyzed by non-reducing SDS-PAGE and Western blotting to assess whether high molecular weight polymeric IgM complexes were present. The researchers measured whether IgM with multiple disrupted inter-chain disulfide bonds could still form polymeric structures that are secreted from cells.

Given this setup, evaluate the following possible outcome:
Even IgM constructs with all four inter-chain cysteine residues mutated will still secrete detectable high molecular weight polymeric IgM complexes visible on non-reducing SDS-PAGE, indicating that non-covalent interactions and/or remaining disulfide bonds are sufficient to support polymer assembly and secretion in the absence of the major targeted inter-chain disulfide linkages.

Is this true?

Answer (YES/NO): NO